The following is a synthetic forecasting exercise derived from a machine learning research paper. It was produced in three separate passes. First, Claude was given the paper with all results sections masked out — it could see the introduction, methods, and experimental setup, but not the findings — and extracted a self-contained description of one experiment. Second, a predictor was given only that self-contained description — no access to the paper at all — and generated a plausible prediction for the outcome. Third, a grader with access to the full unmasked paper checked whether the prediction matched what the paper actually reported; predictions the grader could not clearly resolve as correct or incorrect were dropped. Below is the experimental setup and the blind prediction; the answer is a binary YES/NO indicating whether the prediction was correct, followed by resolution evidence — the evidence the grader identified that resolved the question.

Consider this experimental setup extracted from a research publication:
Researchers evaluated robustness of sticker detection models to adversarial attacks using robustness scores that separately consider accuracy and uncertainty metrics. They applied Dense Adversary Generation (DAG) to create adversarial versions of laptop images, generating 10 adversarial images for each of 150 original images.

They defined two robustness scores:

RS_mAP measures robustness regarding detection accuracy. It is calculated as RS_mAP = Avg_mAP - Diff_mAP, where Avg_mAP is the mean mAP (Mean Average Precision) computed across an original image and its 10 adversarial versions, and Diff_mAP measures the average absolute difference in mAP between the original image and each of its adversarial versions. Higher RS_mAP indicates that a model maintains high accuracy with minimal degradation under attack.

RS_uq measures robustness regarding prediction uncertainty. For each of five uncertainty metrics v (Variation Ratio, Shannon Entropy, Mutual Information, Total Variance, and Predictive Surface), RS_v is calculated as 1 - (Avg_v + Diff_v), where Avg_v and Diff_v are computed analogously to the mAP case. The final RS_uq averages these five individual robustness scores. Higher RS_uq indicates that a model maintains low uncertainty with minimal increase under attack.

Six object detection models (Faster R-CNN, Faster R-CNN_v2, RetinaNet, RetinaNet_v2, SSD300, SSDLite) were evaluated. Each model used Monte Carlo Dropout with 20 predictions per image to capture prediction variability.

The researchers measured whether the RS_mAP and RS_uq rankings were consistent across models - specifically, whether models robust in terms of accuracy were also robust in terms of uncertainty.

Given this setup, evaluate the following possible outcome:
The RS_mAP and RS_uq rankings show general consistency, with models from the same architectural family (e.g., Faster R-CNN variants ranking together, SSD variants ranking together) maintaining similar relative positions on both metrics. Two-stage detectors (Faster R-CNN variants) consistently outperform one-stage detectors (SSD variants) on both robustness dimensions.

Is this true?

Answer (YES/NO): NO